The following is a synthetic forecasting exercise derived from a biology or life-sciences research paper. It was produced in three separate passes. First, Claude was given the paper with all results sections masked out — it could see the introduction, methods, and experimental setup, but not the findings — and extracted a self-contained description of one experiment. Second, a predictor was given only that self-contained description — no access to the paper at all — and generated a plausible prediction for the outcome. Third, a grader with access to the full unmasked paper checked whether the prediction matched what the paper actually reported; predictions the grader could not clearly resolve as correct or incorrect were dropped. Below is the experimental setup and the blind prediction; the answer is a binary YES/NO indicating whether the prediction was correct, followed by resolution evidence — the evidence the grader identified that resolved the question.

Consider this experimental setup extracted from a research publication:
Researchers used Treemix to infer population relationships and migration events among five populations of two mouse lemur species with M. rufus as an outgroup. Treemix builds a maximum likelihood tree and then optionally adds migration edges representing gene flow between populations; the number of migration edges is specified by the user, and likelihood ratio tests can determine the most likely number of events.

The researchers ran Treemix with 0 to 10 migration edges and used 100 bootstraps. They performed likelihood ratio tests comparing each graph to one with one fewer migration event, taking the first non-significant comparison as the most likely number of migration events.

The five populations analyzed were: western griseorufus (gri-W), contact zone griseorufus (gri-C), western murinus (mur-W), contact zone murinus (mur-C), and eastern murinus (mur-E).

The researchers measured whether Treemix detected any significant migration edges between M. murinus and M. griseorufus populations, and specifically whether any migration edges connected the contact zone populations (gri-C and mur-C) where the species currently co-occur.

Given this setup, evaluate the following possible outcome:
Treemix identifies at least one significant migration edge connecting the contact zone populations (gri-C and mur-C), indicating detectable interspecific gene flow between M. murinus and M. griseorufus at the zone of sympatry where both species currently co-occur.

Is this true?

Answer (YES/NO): NO